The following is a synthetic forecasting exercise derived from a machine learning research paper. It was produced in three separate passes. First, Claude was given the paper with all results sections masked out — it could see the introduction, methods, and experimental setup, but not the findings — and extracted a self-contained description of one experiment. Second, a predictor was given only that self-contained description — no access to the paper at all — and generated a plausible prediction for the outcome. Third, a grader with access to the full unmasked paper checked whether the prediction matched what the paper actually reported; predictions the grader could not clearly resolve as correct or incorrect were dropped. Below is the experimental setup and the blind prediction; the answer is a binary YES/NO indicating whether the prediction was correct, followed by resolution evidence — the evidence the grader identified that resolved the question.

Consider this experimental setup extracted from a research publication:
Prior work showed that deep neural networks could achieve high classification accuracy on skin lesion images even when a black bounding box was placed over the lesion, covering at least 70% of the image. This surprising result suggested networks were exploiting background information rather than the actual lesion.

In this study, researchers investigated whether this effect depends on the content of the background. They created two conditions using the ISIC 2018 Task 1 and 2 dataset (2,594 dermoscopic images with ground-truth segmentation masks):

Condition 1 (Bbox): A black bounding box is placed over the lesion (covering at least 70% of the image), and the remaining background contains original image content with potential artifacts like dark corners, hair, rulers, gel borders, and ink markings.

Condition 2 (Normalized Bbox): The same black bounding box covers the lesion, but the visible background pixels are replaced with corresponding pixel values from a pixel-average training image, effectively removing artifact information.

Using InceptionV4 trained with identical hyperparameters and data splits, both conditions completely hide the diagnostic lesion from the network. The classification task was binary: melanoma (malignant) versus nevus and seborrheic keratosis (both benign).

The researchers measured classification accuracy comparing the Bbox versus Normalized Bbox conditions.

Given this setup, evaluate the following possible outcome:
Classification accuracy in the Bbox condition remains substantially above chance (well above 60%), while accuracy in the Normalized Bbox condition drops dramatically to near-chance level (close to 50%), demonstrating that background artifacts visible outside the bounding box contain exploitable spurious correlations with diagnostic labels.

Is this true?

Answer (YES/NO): NO